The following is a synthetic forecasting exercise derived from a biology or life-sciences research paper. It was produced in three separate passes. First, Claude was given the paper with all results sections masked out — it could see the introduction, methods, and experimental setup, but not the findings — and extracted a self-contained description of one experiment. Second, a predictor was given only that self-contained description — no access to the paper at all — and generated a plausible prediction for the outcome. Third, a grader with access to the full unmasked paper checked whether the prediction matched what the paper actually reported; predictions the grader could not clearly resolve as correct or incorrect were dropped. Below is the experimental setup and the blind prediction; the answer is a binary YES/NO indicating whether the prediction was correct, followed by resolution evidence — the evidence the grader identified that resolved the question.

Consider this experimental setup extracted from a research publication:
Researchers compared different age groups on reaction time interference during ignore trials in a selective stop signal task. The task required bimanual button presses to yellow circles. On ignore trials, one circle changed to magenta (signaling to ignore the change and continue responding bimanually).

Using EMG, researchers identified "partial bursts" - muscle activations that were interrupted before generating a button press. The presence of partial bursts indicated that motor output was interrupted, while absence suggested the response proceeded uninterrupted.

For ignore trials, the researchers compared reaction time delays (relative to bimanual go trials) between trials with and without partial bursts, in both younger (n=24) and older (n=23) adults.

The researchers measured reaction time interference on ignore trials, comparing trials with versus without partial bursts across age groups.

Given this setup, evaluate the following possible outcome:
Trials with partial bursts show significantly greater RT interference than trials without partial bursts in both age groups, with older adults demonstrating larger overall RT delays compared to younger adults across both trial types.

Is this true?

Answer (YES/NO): YES